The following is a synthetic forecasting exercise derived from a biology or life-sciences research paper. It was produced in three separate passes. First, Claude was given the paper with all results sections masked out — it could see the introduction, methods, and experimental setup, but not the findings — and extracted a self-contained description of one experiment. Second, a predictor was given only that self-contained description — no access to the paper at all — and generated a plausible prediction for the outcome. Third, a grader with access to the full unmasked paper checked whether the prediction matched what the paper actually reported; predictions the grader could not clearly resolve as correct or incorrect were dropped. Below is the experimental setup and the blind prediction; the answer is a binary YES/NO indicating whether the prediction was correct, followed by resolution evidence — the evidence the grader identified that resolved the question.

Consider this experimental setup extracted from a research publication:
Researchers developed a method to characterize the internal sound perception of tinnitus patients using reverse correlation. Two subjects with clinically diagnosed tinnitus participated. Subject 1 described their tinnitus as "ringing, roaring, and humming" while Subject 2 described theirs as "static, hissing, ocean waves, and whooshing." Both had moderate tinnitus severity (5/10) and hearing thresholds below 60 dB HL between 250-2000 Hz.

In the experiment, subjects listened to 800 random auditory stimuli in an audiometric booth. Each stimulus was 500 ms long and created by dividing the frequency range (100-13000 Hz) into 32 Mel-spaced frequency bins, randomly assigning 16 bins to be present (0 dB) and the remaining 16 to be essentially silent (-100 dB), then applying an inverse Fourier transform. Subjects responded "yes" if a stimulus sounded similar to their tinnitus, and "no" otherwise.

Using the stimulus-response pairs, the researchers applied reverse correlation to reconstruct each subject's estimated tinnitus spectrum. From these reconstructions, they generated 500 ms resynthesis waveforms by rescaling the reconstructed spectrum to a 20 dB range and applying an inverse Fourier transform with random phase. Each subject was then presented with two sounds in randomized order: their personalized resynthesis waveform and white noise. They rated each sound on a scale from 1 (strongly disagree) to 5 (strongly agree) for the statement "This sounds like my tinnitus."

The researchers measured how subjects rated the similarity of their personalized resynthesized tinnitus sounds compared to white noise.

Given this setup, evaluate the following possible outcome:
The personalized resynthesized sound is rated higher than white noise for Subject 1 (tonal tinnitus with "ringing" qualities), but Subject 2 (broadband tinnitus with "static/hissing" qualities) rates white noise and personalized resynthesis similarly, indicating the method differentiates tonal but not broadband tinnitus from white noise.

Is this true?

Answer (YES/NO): NO